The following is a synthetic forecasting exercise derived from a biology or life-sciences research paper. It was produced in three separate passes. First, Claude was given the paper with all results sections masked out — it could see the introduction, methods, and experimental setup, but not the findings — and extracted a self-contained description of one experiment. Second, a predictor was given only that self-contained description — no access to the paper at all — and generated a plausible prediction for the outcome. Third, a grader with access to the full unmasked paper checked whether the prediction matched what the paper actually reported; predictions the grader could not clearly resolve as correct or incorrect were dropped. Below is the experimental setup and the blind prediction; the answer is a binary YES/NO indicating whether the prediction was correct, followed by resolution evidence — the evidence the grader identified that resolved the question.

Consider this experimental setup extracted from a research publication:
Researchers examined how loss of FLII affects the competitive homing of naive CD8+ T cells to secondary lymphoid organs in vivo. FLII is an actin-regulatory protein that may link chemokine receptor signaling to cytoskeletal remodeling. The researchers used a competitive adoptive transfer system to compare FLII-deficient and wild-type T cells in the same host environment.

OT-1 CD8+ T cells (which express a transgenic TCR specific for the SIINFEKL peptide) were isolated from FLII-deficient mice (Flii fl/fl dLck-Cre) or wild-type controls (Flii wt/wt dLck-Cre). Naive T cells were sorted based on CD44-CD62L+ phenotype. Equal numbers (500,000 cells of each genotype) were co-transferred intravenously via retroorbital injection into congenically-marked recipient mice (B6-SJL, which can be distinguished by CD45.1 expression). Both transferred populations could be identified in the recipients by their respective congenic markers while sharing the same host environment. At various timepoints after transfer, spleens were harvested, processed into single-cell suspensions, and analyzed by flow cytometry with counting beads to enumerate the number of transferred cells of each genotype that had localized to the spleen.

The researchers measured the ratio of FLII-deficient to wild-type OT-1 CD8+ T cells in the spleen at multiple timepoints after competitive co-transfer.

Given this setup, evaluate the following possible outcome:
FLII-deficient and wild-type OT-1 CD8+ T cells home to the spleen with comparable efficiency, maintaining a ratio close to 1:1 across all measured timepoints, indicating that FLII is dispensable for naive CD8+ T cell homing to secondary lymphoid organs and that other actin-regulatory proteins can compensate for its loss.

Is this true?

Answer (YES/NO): NO